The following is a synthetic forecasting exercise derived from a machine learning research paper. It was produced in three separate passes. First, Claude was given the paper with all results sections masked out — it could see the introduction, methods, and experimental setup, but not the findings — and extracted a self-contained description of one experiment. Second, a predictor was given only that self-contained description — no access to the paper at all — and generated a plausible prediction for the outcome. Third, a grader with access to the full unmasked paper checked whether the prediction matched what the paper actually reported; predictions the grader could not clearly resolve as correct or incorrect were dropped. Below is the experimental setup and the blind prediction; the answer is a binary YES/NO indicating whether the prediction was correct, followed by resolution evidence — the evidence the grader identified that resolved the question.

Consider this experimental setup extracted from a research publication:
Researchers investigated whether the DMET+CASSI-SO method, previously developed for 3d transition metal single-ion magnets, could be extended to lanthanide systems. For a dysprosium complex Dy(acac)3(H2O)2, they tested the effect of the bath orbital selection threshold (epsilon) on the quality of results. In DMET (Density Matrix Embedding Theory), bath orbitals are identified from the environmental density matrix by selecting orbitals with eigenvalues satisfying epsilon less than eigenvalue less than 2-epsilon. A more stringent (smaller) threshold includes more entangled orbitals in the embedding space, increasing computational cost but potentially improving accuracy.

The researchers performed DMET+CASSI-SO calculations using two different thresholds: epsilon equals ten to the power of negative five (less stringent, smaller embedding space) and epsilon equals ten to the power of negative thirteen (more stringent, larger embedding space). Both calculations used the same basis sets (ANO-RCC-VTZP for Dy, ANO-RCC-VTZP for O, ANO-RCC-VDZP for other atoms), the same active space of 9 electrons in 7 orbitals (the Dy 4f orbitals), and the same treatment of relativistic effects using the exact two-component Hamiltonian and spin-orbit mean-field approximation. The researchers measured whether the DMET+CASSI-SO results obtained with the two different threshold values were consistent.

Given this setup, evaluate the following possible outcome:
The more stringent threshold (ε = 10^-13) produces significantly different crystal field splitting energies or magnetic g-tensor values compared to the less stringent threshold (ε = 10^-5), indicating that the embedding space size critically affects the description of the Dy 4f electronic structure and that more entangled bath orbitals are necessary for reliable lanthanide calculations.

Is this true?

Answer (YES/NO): NO